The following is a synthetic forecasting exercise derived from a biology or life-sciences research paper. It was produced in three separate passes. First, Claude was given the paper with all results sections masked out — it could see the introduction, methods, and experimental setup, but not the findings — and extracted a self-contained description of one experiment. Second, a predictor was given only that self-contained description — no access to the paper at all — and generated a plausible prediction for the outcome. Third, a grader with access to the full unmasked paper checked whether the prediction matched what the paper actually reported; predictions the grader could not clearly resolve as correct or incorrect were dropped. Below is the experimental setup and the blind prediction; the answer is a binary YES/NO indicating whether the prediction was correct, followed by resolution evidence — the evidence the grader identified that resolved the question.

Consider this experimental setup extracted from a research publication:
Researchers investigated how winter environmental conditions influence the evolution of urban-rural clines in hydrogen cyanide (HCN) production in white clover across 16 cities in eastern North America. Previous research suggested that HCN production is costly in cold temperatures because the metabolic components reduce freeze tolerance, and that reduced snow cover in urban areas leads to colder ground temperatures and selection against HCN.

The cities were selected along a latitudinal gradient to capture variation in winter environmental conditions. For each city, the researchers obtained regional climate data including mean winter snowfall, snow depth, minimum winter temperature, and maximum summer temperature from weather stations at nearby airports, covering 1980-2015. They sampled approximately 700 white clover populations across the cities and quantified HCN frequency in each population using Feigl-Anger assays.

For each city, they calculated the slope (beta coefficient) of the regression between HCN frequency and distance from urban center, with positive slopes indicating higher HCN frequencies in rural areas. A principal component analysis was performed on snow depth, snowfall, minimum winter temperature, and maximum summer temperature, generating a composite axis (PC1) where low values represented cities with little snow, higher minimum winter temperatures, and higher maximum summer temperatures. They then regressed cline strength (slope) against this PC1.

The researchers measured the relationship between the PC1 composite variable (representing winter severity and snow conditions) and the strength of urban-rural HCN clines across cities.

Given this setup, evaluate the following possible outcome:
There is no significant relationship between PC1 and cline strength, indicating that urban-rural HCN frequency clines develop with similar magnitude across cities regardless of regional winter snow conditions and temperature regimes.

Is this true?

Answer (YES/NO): NO